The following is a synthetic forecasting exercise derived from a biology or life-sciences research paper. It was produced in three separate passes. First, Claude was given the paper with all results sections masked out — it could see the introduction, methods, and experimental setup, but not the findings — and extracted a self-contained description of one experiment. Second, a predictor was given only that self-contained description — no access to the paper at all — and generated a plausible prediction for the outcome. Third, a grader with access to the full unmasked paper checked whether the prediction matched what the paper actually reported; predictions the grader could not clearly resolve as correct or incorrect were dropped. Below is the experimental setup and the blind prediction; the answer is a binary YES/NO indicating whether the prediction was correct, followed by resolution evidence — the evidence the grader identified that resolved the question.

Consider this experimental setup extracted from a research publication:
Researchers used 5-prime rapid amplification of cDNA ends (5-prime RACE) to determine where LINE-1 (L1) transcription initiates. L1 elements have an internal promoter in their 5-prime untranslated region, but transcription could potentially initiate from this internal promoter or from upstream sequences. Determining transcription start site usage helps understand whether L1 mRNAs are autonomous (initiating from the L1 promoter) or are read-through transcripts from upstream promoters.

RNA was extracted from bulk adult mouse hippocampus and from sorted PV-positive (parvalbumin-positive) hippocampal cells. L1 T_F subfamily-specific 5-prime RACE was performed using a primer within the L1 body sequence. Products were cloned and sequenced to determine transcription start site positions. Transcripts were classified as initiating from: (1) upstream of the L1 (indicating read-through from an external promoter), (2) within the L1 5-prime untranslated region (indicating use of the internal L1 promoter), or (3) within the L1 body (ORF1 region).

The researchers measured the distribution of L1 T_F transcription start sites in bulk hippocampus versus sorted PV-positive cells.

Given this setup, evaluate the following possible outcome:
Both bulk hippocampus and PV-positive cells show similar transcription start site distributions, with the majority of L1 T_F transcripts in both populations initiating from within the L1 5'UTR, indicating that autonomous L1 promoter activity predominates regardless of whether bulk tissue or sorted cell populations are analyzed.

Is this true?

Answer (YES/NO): YES